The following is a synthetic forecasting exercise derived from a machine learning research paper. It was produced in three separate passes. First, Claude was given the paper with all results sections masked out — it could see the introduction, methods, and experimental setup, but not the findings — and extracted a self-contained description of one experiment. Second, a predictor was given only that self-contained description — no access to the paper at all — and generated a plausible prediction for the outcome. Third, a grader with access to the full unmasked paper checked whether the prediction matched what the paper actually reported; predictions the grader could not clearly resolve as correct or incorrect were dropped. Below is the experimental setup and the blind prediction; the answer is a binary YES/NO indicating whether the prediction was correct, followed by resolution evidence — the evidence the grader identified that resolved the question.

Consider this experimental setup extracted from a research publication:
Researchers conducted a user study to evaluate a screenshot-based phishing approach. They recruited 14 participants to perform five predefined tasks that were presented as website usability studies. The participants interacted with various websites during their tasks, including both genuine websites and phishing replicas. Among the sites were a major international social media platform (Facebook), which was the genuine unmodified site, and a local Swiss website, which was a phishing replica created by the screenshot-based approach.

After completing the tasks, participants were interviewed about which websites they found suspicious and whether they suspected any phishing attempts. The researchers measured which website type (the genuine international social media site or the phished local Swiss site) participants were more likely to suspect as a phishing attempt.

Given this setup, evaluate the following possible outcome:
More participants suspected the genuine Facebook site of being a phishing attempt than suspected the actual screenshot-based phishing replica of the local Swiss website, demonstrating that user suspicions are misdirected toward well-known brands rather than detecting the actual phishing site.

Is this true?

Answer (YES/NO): YES